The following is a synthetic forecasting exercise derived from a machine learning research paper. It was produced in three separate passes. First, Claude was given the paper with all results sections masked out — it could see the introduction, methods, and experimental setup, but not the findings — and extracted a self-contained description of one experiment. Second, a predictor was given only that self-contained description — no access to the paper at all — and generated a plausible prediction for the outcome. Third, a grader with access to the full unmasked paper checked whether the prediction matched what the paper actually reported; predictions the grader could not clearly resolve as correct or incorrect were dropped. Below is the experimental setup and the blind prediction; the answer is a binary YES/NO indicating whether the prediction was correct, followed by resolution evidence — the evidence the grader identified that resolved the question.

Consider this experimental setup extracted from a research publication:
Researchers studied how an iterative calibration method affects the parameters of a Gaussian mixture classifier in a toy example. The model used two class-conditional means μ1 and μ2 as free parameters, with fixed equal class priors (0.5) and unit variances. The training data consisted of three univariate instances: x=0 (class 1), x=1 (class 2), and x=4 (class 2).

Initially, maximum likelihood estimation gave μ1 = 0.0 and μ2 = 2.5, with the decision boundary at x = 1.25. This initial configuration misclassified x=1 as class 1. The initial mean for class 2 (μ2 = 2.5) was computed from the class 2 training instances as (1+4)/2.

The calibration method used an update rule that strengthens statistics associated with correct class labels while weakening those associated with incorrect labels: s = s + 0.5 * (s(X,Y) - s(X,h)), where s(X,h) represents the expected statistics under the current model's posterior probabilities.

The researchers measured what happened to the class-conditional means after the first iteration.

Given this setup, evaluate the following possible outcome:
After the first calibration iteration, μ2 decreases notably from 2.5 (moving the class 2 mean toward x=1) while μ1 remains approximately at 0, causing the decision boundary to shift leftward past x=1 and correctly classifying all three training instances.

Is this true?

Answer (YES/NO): NO